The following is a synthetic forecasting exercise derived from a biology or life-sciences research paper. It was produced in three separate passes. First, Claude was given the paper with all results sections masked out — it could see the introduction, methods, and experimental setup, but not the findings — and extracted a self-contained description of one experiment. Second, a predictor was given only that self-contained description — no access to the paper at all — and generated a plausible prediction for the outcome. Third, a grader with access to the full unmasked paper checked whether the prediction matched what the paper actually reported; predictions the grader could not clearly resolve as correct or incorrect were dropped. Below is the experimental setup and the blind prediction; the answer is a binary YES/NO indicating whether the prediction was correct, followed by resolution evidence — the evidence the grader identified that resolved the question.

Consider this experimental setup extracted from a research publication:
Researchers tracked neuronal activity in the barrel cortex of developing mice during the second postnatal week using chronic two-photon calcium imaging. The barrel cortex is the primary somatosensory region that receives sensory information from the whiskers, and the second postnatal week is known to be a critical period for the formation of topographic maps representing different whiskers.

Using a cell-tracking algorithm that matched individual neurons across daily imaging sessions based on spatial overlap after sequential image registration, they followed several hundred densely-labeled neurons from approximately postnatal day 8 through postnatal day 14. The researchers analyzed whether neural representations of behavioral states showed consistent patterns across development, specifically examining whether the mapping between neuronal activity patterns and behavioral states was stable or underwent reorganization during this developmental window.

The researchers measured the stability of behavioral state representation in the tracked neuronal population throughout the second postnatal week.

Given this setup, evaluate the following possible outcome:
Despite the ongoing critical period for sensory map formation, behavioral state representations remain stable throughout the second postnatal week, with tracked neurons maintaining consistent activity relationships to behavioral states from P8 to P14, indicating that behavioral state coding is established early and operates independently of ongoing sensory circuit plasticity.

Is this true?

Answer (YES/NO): NO